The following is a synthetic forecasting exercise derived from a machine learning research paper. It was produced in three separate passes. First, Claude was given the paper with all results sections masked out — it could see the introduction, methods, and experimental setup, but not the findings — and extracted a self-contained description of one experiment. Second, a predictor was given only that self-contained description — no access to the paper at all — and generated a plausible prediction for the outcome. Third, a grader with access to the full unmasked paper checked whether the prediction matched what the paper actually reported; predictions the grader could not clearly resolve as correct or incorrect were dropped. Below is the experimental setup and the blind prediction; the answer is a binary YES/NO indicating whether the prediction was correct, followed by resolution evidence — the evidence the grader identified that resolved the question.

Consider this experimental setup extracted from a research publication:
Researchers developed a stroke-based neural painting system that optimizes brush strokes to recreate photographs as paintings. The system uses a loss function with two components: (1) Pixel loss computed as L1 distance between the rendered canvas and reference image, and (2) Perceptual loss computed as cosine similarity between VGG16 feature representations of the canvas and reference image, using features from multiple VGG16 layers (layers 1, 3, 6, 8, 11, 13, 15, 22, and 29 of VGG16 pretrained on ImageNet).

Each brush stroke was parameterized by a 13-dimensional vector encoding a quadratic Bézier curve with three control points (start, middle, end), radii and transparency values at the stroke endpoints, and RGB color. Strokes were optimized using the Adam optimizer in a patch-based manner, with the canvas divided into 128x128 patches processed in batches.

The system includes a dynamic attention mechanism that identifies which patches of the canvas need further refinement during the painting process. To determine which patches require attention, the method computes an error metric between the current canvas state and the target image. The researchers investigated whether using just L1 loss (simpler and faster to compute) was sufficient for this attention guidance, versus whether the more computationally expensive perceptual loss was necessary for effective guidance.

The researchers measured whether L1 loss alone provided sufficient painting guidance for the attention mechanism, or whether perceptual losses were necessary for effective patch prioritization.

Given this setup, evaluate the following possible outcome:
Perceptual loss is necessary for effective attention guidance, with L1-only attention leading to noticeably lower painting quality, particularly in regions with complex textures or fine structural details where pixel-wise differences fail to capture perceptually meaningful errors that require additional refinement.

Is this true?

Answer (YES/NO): NO